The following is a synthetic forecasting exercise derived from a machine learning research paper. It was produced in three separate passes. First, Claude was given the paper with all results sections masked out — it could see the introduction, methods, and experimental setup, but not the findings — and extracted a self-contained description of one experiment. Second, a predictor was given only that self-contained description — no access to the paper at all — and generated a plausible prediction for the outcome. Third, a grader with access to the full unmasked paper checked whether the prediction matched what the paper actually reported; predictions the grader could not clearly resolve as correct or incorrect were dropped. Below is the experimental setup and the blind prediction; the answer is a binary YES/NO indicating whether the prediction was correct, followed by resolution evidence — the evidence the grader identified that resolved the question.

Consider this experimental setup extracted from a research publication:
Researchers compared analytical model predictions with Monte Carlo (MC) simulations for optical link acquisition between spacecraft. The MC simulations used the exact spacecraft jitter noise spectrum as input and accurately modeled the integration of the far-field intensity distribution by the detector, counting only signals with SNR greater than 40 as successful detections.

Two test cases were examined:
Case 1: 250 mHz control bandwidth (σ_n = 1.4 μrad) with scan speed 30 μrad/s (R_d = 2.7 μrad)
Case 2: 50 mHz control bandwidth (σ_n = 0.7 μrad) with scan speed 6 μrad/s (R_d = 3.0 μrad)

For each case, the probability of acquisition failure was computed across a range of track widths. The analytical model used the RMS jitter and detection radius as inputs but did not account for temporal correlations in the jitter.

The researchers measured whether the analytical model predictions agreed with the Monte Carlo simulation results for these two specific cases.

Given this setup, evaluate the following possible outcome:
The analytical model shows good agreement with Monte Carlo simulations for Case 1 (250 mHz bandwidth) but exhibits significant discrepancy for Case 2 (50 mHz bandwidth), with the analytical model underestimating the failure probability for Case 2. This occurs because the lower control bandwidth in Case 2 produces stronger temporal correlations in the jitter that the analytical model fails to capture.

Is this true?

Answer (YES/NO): NO